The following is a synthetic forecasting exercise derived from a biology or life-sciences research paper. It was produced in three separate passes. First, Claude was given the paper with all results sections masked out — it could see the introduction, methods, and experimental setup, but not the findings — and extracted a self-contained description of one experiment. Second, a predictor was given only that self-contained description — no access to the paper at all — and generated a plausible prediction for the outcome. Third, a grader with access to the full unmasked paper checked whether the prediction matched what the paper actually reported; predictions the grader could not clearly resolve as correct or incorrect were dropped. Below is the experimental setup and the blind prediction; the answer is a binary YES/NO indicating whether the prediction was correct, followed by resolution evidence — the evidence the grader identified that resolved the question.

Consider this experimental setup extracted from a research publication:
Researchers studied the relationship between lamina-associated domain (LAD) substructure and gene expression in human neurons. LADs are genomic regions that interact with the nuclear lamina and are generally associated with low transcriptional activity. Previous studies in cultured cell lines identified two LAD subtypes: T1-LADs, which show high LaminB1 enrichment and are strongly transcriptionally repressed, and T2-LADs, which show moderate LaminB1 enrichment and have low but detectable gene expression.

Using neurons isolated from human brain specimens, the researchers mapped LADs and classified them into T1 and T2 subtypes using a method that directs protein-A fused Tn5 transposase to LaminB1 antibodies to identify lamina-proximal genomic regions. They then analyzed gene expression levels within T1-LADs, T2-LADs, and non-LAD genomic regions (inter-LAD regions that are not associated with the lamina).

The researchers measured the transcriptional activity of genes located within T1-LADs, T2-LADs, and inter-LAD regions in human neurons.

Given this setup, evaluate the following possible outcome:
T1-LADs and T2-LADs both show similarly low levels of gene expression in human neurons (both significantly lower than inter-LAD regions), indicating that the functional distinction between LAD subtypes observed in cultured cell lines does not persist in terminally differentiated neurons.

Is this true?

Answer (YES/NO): NO